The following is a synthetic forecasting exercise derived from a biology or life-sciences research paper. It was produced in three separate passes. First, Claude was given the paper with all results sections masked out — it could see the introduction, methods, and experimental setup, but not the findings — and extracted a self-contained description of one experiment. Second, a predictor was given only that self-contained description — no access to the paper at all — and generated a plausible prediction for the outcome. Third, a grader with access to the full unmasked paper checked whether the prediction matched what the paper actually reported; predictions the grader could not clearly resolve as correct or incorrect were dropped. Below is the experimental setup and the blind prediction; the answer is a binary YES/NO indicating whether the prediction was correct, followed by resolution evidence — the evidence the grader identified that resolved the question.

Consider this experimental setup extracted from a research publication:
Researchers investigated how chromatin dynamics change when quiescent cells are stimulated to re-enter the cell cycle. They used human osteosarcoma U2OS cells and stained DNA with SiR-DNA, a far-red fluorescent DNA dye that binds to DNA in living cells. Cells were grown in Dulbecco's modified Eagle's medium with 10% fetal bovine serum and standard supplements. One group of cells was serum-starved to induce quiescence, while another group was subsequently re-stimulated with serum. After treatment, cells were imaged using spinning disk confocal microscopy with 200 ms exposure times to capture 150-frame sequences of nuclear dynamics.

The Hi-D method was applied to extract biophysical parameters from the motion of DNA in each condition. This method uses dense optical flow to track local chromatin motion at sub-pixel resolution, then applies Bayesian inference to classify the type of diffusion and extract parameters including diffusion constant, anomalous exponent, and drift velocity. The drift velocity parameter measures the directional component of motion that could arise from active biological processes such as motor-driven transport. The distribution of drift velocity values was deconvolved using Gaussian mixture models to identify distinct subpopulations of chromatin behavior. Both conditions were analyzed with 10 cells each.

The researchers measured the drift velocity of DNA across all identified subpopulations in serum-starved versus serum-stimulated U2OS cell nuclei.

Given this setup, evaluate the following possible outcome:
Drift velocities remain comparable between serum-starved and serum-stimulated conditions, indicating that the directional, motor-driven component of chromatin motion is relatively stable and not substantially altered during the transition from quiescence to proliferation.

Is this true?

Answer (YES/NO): NO